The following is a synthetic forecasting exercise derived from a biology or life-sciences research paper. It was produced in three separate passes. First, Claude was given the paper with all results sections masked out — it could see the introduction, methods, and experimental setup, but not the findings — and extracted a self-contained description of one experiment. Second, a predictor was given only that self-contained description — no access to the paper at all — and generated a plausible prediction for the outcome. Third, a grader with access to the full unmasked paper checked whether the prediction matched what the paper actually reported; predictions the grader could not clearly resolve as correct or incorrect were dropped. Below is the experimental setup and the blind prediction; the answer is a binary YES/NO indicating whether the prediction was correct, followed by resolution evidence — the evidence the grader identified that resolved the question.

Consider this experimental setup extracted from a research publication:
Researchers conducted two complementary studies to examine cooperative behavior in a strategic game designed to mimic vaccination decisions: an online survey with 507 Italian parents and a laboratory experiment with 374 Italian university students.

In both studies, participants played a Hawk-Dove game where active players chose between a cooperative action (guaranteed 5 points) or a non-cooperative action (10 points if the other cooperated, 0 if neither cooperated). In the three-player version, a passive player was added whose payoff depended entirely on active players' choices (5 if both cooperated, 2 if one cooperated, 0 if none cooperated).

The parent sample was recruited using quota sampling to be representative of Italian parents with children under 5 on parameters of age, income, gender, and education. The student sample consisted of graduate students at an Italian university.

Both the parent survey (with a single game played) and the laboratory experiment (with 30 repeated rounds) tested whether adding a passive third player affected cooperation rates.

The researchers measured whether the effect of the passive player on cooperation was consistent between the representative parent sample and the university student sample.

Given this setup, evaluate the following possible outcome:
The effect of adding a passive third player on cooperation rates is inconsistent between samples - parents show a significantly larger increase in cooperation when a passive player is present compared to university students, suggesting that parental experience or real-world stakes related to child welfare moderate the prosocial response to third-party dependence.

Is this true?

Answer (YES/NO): NO